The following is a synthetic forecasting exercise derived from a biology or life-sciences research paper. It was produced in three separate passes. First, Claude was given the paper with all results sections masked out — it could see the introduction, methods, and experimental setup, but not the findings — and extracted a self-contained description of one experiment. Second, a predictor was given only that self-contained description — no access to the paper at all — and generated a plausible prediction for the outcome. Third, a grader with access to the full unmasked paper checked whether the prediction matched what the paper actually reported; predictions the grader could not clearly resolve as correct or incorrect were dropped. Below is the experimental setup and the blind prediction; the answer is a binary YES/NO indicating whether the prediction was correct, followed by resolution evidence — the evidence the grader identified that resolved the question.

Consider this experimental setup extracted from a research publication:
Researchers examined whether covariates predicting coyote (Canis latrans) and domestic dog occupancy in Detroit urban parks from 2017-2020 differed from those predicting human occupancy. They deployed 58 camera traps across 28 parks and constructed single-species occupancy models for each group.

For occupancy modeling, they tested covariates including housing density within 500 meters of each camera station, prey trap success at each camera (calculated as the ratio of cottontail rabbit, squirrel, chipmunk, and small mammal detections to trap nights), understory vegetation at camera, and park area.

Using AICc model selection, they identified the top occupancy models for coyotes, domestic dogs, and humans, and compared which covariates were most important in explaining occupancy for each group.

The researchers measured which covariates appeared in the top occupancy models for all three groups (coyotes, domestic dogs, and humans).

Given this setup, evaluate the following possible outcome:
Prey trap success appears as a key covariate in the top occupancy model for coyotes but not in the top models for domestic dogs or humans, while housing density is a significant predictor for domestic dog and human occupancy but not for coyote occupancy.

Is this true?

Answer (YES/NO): NO